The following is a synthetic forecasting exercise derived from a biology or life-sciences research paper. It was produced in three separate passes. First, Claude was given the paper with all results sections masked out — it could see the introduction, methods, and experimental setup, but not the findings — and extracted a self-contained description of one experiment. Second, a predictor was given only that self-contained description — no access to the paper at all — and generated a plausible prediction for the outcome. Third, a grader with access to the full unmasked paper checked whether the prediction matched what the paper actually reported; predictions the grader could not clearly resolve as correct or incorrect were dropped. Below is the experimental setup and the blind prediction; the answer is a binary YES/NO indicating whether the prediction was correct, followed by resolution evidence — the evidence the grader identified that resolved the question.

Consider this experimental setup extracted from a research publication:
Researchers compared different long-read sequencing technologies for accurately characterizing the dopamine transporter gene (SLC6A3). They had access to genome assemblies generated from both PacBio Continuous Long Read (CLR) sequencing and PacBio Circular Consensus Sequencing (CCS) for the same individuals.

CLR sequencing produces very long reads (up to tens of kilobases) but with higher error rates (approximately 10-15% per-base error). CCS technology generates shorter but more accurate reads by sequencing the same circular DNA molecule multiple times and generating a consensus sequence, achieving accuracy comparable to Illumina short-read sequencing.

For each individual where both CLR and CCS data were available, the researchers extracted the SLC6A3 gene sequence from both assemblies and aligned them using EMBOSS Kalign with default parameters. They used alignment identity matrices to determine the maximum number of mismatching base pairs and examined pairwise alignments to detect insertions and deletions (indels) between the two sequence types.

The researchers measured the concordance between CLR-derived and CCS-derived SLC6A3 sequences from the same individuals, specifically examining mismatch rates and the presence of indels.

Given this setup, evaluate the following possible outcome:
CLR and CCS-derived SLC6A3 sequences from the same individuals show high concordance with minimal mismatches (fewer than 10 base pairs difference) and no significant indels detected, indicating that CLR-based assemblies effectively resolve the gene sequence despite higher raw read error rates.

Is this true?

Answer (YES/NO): NO